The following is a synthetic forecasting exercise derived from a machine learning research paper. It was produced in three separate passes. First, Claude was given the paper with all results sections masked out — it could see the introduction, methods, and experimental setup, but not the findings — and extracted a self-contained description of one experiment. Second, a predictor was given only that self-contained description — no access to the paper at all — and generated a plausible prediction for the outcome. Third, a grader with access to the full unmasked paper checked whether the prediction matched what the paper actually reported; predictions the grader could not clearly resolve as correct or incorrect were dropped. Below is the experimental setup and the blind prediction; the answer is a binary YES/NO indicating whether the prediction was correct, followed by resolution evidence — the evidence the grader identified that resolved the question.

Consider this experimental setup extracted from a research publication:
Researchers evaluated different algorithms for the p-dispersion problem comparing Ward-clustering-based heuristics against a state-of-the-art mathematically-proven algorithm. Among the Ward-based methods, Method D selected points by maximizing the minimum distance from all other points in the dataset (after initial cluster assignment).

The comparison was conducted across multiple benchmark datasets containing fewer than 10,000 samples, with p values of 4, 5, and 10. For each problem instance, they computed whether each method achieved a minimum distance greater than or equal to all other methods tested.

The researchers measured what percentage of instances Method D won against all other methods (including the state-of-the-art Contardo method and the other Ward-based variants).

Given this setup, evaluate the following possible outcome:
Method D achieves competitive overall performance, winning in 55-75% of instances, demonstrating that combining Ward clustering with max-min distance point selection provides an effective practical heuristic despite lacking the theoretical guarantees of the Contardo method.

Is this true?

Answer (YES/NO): NO